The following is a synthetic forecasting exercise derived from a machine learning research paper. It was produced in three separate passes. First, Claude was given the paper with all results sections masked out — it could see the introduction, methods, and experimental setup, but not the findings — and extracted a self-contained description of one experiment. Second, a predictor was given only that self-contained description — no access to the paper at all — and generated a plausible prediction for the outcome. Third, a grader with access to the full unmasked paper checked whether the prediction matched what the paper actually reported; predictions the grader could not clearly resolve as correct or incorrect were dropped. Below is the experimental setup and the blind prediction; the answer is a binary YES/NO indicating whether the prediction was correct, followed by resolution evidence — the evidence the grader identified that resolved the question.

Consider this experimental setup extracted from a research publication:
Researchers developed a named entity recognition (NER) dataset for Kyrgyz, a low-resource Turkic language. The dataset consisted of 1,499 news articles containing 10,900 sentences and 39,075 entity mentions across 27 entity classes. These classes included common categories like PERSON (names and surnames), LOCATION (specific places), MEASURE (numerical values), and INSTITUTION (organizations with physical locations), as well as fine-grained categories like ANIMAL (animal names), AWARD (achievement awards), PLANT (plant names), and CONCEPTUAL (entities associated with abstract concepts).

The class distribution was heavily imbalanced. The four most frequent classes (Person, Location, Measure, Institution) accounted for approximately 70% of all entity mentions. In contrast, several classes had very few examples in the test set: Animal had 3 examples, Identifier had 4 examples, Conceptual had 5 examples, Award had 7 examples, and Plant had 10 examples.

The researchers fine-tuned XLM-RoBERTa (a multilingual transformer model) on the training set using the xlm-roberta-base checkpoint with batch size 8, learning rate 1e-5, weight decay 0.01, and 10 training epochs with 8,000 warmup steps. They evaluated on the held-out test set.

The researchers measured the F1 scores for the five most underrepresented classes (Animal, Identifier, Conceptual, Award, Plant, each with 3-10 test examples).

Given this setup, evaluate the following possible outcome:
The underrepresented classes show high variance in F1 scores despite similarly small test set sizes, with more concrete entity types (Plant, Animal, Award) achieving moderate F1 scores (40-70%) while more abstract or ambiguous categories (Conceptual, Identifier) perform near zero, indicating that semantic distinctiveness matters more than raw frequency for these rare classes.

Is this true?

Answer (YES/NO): NO